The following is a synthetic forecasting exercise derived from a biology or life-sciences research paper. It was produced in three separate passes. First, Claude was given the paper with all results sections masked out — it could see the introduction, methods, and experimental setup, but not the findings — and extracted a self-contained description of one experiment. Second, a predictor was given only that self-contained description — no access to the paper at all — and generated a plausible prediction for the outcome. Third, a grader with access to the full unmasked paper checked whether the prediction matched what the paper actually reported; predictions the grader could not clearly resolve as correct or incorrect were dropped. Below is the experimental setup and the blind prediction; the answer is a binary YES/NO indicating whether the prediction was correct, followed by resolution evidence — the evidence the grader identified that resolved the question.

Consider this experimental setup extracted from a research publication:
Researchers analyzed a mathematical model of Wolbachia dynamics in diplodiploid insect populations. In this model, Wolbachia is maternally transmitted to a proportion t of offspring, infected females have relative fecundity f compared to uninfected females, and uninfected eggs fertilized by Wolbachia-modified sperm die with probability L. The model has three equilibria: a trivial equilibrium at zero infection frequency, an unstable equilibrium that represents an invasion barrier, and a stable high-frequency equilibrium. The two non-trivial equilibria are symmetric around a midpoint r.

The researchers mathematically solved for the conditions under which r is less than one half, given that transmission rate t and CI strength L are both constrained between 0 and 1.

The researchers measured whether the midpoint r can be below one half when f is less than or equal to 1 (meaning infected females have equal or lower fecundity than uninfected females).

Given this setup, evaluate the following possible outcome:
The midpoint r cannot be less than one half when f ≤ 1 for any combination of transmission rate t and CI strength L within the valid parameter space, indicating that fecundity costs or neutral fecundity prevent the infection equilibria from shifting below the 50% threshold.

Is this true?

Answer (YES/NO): YES